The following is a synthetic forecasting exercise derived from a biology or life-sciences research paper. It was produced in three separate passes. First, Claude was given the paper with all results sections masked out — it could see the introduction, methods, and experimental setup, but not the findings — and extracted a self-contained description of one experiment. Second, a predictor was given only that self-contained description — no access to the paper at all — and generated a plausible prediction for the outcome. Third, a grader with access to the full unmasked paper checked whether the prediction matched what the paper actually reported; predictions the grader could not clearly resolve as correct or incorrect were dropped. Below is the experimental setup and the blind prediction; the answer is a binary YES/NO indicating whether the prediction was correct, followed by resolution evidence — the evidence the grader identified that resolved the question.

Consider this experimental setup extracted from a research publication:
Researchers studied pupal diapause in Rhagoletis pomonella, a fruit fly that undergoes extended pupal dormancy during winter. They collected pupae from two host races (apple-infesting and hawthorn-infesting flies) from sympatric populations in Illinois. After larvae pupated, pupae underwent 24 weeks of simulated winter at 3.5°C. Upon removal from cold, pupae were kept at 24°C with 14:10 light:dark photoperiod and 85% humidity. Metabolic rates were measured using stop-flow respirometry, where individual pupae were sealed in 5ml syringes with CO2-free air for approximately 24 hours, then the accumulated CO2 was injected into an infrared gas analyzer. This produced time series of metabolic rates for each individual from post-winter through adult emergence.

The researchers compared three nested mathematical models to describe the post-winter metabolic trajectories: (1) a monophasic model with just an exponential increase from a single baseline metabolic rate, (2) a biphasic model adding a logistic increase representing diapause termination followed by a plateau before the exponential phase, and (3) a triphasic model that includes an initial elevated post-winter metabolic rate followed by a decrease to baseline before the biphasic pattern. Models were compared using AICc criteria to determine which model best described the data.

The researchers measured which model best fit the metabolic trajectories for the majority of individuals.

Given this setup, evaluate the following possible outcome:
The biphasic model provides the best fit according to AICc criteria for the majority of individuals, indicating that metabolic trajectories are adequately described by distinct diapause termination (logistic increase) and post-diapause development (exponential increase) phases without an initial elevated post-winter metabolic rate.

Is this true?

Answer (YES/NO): NO